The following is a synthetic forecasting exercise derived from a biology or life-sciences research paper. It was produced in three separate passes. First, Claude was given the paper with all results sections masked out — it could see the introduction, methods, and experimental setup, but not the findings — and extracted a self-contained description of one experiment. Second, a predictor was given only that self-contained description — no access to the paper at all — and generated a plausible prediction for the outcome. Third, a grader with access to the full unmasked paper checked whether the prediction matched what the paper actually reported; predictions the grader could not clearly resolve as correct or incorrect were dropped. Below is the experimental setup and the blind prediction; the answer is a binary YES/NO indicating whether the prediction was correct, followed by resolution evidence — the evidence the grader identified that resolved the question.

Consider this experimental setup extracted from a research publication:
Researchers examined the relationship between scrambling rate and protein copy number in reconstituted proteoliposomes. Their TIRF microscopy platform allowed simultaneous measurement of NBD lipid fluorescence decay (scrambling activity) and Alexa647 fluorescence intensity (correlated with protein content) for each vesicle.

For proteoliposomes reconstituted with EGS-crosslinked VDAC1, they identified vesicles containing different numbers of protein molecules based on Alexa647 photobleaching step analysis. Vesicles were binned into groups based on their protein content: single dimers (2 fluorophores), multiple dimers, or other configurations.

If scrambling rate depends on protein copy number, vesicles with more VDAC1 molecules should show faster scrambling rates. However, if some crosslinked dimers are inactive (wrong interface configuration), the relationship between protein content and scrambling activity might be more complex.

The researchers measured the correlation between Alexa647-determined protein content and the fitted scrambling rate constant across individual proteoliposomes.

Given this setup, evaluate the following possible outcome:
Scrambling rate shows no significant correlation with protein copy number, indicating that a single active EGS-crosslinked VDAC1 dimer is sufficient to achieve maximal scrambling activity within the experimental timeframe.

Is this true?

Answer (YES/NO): NO